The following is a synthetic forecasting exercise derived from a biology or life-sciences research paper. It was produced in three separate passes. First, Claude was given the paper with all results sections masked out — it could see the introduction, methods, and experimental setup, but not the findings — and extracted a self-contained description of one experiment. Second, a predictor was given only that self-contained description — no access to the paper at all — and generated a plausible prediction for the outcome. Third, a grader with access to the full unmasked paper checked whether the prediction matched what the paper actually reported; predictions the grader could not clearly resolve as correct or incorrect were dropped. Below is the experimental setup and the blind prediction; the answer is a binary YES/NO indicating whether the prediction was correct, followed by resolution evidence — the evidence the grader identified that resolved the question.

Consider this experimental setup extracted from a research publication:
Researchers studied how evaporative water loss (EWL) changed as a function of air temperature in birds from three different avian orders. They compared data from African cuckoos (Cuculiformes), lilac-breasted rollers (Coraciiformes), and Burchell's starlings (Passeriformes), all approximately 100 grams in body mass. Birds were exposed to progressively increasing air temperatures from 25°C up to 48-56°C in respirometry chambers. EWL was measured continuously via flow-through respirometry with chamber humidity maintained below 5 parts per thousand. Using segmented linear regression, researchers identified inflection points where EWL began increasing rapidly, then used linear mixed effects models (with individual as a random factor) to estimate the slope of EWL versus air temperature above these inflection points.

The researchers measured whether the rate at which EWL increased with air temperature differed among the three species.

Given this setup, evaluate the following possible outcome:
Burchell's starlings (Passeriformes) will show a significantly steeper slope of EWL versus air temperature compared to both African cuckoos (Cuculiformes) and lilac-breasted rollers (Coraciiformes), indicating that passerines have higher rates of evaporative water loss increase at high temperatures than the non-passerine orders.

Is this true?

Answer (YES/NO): NO